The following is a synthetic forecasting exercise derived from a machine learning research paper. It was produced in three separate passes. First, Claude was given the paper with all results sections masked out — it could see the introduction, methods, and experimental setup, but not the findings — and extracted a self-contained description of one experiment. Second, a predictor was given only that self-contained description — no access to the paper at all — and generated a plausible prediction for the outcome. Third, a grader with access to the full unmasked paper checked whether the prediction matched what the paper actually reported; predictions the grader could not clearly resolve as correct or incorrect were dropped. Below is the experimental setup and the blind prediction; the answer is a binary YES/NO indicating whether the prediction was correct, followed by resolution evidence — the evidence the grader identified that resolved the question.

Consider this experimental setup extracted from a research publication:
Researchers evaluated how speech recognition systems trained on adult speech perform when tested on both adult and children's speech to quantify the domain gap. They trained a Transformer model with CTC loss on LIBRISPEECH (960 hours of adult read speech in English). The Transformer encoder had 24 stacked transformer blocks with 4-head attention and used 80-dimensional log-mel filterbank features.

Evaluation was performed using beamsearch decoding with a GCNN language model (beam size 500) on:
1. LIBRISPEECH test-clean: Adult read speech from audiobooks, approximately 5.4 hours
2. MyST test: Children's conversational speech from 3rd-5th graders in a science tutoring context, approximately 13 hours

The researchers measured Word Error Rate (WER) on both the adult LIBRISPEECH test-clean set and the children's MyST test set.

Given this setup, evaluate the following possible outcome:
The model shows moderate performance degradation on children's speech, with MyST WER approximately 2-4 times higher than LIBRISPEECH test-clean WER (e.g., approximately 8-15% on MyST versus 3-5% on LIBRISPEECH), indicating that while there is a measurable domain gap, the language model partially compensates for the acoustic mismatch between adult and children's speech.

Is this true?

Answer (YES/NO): NO